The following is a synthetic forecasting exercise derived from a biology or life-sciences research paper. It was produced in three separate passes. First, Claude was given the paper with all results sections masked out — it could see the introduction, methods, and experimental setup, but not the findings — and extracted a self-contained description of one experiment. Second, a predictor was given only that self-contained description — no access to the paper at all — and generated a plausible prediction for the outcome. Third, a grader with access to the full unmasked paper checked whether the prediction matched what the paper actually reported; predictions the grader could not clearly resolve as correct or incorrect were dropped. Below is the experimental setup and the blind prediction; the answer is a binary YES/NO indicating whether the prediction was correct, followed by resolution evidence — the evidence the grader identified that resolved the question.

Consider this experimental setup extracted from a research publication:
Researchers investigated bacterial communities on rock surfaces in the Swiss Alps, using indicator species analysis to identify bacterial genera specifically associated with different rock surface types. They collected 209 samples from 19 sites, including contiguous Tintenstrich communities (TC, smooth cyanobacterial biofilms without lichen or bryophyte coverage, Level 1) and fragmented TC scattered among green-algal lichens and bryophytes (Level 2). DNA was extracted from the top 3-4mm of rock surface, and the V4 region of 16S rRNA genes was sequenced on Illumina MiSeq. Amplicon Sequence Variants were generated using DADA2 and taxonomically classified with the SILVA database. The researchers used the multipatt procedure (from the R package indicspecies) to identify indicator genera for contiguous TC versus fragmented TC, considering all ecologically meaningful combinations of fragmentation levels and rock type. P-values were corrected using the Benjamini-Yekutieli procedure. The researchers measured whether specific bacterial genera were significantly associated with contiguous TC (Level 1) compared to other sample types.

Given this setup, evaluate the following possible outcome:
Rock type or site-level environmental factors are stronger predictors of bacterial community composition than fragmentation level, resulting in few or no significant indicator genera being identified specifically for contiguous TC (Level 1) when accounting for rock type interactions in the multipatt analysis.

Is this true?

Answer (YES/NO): NO